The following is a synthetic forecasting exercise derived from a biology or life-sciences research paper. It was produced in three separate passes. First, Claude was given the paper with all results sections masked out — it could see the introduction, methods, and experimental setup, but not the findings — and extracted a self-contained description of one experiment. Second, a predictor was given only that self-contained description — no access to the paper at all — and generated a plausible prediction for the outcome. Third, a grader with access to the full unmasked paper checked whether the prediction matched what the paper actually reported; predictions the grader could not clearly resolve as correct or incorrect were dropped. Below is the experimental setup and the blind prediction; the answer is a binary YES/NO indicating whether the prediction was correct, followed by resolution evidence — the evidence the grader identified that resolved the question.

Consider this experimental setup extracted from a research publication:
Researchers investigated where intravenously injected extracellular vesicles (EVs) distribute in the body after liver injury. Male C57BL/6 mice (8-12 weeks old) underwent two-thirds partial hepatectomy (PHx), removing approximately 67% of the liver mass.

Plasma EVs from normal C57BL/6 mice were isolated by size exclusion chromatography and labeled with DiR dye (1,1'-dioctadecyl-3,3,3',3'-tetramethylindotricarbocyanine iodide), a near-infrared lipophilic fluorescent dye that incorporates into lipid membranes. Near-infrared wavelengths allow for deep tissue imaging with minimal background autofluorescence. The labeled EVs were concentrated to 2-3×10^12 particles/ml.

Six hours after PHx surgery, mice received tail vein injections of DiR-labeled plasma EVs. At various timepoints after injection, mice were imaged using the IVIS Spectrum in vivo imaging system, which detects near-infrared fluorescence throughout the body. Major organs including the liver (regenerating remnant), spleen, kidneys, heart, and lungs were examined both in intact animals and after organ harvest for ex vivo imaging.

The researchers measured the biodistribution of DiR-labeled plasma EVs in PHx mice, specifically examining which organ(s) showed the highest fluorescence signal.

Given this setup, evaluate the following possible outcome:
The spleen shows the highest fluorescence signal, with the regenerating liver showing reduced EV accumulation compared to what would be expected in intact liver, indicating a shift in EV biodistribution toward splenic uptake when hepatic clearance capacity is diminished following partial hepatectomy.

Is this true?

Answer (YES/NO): NO